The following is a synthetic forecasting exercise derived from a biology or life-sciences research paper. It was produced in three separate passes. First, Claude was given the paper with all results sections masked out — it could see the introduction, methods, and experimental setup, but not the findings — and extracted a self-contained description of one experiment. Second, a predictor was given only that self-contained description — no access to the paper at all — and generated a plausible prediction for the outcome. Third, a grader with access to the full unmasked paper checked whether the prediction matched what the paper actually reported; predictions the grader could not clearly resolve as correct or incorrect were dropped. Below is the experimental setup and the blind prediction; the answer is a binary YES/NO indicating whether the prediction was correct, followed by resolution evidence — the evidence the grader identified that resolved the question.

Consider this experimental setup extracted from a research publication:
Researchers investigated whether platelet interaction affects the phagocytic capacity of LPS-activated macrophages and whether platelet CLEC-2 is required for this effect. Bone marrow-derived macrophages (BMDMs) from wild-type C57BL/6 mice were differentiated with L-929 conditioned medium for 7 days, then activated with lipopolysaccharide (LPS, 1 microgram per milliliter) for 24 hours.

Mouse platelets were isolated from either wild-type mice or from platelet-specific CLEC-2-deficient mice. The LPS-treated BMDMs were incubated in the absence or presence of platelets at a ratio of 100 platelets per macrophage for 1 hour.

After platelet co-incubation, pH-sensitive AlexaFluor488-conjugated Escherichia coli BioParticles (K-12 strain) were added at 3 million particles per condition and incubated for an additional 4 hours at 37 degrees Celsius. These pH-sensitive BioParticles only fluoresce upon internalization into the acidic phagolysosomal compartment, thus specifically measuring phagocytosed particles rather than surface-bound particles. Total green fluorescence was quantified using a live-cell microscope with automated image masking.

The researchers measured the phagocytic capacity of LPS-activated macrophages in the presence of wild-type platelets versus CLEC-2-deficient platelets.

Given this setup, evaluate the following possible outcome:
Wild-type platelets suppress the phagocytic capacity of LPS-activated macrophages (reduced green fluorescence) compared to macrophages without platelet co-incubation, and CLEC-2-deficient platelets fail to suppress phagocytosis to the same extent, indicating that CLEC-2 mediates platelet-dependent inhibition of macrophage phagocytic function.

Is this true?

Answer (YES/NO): YES